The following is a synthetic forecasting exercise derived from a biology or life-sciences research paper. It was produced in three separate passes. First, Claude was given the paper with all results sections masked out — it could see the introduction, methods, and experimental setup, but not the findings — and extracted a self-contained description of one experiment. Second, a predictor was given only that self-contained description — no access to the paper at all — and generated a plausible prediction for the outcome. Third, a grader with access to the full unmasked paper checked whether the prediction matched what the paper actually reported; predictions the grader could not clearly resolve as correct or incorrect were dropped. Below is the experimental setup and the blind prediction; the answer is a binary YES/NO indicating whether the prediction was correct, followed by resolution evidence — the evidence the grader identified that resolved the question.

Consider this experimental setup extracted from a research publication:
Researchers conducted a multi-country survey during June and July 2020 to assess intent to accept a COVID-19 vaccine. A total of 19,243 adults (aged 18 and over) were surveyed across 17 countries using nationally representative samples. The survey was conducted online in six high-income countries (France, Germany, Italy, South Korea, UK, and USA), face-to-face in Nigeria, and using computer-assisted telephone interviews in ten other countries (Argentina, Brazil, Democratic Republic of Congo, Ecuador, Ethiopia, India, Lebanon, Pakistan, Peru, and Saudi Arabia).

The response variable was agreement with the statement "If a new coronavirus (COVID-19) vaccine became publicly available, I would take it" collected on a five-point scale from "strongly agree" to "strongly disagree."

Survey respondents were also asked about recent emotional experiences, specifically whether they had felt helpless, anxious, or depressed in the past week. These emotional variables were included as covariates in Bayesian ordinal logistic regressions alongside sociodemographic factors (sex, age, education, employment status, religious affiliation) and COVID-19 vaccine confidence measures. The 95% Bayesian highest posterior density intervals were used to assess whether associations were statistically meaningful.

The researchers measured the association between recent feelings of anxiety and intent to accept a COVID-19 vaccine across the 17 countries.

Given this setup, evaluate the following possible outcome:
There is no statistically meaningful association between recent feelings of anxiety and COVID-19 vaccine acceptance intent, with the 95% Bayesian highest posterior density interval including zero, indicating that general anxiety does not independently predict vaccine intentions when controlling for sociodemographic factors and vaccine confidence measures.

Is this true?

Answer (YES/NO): NO